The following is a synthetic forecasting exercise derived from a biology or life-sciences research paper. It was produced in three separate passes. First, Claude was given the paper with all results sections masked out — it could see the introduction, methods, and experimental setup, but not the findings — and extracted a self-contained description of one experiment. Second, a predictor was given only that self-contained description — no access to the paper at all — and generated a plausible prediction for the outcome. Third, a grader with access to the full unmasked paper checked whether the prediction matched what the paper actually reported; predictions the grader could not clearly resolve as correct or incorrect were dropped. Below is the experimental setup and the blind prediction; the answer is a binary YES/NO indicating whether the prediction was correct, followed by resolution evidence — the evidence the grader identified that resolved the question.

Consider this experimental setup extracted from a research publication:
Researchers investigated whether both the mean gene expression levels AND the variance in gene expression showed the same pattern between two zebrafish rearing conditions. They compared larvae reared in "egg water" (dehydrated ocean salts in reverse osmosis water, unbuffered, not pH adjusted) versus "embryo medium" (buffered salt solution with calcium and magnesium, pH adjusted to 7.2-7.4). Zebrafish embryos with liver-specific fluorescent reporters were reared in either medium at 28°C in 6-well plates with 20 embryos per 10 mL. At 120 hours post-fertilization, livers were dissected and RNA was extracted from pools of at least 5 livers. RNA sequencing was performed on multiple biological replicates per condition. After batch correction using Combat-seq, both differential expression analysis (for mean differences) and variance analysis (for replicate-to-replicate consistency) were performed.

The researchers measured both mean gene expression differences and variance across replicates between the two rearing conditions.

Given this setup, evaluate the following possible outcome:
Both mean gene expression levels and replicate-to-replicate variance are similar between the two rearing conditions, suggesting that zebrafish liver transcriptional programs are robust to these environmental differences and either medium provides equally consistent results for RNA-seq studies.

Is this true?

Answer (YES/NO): NO